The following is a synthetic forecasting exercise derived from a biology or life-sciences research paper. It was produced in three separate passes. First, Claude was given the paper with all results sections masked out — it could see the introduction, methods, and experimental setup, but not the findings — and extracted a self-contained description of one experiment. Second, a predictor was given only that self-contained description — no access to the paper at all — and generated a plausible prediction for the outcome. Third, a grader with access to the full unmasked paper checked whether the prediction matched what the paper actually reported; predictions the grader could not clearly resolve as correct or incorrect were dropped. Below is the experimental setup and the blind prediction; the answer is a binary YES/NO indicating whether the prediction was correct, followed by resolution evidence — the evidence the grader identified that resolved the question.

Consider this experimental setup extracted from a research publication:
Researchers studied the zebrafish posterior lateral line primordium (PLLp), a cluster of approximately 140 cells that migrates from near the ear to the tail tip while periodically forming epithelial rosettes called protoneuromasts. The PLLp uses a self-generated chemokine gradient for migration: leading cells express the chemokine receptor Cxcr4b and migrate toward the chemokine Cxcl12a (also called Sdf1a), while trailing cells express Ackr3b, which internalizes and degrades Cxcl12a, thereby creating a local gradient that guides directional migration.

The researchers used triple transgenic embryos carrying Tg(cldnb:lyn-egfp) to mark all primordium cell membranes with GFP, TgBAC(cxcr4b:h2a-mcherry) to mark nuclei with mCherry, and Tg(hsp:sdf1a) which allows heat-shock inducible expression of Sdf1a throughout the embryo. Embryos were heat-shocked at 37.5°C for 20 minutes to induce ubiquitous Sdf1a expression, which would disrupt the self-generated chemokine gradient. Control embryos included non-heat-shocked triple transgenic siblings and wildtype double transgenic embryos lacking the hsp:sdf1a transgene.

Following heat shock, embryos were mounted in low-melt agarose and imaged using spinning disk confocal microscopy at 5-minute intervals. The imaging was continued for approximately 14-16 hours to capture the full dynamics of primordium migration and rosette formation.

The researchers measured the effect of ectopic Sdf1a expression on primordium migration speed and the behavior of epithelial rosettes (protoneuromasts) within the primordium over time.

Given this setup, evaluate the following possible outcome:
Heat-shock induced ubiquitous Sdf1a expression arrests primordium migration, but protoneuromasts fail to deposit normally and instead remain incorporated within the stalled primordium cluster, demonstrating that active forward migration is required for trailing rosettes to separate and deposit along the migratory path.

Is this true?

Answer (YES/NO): NO